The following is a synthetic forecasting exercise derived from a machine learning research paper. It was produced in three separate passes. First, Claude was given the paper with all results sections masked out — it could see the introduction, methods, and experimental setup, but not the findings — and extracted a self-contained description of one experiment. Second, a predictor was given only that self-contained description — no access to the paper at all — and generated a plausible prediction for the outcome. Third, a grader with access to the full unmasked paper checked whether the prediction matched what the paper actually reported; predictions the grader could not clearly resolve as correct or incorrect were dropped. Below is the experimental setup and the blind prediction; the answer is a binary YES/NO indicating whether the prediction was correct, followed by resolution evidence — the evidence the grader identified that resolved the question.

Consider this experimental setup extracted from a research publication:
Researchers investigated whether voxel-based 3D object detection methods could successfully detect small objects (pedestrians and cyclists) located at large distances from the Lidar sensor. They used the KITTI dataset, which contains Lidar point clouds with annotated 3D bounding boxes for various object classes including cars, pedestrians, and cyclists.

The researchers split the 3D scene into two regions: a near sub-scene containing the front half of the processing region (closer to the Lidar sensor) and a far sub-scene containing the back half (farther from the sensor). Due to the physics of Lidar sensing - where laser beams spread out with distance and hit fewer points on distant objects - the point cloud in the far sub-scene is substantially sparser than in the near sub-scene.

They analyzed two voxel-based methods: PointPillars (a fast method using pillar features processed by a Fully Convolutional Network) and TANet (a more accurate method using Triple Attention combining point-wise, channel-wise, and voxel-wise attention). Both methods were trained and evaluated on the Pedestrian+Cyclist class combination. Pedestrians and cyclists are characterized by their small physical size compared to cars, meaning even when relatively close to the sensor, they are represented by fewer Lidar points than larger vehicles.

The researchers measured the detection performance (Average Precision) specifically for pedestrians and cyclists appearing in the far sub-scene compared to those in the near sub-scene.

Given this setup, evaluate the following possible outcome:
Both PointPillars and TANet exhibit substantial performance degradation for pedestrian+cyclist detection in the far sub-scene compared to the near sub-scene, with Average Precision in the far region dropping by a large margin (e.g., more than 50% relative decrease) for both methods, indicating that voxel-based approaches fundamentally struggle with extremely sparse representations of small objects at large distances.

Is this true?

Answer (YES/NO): YES